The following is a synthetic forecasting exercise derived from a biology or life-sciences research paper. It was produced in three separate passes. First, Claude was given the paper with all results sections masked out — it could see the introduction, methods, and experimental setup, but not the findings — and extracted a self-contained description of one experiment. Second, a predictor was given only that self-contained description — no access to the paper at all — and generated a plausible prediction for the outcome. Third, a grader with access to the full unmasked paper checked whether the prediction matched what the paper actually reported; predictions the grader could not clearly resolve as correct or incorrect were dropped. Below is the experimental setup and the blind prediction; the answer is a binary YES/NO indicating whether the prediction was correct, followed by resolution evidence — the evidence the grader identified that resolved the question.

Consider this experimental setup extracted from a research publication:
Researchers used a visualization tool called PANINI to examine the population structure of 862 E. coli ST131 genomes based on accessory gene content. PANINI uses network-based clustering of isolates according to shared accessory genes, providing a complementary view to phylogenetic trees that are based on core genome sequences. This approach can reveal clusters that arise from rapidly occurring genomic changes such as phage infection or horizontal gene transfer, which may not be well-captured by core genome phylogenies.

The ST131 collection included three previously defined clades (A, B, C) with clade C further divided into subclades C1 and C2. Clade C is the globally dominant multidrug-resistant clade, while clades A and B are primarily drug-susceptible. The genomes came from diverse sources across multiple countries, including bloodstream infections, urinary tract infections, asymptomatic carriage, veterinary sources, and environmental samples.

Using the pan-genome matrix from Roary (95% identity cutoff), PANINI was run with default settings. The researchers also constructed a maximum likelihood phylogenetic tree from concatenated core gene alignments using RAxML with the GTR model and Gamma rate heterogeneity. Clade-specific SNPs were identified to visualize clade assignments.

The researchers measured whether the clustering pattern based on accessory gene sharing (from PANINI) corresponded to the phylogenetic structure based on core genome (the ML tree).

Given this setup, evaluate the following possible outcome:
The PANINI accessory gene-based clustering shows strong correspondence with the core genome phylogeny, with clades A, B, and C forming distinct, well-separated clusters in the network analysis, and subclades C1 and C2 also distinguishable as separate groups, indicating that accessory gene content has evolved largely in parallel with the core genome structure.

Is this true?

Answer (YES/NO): NO